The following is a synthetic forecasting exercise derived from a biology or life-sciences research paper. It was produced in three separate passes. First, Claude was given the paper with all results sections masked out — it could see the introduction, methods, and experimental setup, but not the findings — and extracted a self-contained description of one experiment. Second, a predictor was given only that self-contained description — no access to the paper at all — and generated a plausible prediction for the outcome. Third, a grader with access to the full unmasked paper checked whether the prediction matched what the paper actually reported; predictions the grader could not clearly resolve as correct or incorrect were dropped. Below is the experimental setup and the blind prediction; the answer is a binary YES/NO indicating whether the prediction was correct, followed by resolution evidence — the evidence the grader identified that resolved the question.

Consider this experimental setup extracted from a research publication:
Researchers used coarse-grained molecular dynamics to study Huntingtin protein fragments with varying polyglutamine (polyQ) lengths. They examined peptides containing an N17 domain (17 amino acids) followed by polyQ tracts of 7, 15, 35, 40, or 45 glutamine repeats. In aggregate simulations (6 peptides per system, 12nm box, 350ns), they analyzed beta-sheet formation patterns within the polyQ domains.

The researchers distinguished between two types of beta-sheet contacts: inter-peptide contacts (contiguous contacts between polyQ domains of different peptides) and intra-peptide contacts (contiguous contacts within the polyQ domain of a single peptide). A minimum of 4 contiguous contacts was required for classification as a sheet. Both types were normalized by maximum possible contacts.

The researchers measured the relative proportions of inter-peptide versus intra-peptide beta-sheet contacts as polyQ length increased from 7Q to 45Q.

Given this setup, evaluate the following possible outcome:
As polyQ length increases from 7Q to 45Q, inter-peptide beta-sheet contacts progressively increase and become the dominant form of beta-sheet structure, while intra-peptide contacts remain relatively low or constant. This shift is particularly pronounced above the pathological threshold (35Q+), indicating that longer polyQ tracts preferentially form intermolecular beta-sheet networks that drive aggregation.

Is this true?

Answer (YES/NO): NO